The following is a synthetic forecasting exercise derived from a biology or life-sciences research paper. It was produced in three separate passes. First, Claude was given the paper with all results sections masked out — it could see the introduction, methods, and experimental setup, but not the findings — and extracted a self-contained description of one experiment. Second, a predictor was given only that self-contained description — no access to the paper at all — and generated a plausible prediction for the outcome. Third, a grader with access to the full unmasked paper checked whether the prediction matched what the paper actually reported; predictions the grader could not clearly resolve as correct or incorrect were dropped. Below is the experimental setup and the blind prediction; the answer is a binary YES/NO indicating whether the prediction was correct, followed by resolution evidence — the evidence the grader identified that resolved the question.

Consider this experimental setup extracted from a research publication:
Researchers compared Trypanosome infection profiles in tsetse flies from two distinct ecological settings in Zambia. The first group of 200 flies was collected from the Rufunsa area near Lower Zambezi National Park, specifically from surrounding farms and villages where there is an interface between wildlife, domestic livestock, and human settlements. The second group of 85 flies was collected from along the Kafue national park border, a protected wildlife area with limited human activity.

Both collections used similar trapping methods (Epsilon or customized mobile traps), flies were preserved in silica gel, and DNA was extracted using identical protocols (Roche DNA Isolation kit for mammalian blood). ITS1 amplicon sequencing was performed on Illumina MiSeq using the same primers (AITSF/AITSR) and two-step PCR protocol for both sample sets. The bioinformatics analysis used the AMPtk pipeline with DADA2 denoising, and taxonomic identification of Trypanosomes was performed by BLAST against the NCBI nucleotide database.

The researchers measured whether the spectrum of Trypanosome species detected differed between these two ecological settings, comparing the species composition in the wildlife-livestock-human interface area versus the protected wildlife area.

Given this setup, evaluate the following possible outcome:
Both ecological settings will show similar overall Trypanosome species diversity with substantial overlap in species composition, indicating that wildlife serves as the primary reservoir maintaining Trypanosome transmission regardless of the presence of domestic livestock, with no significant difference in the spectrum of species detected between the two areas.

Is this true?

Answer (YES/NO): NO